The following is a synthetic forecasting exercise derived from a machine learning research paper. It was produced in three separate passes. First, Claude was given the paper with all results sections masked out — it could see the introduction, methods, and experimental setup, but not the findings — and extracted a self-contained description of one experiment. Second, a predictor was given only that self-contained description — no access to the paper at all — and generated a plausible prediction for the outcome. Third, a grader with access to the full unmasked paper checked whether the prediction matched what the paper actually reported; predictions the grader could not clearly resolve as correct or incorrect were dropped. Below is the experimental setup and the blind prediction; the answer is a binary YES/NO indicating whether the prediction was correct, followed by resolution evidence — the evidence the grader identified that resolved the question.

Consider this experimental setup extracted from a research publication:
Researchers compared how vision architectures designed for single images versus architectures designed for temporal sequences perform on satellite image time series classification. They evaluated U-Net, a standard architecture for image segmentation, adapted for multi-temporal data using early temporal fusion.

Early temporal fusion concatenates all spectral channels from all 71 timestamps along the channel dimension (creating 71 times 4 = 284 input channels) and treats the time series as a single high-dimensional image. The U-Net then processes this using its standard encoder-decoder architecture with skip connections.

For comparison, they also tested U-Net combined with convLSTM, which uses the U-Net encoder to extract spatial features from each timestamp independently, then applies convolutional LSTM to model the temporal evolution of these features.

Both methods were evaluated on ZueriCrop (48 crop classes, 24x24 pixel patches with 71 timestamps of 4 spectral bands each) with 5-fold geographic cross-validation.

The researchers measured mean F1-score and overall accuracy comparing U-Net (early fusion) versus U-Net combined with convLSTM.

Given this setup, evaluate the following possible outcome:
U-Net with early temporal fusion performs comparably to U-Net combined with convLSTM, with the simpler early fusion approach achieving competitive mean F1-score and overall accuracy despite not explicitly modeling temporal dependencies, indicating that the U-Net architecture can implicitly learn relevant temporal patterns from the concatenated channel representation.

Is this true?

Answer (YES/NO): NO